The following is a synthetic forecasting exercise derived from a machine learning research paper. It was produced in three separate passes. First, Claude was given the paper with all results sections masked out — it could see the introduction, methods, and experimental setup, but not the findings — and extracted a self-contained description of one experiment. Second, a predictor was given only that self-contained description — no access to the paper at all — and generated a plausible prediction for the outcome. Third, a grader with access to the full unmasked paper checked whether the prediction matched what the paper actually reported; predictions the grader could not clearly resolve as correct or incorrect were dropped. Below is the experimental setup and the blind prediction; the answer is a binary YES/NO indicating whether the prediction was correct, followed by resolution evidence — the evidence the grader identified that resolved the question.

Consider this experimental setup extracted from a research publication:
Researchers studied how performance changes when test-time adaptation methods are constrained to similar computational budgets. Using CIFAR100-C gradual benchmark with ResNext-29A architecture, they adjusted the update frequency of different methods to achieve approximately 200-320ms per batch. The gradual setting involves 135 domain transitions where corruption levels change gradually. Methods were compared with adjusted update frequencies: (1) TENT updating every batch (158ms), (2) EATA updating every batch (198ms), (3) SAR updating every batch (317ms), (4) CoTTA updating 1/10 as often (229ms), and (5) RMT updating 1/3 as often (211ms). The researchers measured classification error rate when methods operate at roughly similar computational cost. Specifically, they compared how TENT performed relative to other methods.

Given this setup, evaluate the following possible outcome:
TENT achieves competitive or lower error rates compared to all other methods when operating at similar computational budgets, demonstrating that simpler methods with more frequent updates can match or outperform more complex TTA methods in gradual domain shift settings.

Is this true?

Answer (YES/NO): NO